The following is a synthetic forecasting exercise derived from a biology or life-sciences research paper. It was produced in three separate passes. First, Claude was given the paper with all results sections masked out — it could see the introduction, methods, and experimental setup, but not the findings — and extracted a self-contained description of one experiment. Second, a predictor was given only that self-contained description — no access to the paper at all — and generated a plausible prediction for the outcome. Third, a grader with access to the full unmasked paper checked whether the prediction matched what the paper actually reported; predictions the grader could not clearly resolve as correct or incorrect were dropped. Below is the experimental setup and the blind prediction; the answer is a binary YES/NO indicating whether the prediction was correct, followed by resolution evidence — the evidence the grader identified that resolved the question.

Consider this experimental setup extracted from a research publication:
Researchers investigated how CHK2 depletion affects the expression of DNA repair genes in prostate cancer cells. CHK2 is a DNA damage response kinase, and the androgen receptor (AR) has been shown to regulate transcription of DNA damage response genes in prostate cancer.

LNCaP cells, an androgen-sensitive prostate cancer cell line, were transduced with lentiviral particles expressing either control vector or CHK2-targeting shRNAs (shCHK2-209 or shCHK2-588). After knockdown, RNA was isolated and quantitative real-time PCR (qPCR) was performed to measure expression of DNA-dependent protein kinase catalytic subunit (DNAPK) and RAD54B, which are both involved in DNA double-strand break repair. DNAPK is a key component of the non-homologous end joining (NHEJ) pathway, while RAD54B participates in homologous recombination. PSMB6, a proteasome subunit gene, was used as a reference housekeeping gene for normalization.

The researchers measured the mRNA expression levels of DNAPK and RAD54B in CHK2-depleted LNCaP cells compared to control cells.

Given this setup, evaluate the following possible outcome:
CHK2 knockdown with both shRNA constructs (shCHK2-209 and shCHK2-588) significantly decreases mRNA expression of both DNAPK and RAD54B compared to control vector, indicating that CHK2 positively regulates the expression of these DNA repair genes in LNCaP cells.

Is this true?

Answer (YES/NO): NO